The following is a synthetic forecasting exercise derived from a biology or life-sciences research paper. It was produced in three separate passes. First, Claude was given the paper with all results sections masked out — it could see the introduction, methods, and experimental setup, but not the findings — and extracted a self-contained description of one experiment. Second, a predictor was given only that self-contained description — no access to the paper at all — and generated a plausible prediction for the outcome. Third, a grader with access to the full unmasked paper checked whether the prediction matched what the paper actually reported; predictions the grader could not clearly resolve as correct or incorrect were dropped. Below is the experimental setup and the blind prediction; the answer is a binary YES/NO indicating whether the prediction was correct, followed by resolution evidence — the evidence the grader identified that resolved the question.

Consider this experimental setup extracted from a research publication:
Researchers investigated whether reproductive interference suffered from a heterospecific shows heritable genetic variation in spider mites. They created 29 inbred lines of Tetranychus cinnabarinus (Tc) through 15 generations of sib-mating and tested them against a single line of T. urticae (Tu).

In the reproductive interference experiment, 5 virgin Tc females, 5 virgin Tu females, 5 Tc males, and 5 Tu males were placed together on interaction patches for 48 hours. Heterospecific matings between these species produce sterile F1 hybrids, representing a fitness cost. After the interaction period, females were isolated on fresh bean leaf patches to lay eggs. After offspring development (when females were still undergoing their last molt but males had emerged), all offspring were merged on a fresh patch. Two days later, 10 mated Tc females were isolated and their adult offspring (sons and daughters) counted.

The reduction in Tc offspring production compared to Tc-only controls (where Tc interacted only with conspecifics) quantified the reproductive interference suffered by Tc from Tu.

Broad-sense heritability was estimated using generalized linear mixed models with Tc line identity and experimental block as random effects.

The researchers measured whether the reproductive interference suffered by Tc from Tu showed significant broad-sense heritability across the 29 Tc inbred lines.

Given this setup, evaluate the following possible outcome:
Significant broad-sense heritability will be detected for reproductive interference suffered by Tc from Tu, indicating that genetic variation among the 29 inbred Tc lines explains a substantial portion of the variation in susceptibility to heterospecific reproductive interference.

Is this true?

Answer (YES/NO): NO